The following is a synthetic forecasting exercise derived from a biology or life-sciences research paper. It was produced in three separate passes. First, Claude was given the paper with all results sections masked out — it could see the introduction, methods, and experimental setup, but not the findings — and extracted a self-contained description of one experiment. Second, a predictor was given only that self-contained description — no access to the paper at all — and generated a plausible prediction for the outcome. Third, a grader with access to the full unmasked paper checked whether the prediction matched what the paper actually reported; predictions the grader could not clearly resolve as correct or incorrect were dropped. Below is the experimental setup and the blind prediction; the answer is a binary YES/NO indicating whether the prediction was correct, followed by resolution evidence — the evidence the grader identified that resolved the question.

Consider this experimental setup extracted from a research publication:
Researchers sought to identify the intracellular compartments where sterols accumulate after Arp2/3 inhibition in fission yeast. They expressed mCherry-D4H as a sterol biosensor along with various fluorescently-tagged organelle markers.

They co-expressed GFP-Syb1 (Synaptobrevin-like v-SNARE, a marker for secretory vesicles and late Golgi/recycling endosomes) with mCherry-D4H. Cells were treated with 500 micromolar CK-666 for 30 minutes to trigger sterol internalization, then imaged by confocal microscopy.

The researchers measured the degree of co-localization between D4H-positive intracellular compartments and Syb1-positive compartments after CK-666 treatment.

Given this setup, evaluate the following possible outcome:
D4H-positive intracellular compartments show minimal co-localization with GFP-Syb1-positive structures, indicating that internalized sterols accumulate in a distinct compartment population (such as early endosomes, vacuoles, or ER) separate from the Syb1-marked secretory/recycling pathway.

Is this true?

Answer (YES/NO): NO